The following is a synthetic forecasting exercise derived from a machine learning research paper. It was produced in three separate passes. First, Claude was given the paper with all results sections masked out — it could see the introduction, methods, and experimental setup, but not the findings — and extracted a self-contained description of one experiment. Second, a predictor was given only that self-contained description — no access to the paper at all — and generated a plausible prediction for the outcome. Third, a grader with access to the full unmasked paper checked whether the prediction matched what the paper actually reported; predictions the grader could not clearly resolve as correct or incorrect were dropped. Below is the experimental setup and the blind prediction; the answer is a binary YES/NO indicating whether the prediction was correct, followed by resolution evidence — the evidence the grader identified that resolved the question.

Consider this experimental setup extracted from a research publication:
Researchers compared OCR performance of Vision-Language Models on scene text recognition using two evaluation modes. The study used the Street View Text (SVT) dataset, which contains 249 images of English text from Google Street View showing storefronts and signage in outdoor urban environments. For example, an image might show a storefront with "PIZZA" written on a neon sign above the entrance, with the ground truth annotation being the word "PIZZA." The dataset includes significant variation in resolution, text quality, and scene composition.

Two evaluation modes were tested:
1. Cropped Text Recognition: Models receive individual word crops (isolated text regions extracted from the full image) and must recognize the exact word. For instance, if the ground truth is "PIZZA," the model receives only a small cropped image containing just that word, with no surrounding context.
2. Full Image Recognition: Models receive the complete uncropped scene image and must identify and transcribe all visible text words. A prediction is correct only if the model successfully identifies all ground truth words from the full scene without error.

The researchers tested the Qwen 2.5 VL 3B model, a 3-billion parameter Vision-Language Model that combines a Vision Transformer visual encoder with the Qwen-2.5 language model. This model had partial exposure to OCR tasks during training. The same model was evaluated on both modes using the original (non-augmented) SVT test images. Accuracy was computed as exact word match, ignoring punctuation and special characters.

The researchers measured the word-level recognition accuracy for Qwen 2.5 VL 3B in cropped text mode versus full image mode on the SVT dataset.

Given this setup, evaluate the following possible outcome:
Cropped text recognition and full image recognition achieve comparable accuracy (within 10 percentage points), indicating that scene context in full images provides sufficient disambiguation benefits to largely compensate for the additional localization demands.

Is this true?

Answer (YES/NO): NO